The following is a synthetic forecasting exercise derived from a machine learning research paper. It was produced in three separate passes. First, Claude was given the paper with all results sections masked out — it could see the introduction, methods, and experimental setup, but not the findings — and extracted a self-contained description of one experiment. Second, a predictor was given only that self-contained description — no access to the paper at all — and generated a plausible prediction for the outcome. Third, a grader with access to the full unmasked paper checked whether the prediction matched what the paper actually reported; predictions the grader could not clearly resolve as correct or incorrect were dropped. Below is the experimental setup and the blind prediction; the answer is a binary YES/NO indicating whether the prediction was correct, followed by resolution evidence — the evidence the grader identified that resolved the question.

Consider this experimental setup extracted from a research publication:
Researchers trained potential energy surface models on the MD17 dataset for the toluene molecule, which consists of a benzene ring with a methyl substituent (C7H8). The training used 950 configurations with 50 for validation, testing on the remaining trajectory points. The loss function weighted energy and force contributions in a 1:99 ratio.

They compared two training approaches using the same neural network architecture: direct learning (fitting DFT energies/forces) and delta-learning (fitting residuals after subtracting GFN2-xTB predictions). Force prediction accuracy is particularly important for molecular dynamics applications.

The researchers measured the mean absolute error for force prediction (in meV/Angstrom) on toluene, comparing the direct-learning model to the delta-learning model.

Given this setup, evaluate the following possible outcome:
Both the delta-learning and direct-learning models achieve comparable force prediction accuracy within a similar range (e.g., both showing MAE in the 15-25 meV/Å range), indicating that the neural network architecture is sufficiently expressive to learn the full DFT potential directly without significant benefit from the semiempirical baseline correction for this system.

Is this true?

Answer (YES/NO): NO